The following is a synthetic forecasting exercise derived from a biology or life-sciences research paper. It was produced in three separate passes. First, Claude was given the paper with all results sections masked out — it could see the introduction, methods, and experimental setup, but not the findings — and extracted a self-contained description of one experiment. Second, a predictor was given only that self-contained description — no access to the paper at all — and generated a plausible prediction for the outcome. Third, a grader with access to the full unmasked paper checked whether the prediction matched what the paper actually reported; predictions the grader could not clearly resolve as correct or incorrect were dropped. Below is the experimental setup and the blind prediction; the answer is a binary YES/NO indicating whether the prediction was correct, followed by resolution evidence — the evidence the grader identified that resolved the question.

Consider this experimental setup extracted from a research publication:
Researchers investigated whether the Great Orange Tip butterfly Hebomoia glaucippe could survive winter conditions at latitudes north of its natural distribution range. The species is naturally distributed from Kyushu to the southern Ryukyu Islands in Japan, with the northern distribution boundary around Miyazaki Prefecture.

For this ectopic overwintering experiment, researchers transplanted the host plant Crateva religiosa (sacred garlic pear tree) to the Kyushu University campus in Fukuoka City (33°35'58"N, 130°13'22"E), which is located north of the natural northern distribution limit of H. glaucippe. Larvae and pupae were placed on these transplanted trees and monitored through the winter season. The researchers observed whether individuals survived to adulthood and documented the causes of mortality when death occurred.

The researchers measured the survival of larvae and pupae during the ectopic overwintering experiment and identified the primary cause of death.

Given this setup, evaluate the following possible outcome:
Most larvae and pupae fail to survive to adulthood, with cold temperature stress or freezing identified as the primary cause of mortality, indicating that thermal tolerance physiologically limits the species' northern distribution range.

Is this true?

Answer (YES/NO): NO